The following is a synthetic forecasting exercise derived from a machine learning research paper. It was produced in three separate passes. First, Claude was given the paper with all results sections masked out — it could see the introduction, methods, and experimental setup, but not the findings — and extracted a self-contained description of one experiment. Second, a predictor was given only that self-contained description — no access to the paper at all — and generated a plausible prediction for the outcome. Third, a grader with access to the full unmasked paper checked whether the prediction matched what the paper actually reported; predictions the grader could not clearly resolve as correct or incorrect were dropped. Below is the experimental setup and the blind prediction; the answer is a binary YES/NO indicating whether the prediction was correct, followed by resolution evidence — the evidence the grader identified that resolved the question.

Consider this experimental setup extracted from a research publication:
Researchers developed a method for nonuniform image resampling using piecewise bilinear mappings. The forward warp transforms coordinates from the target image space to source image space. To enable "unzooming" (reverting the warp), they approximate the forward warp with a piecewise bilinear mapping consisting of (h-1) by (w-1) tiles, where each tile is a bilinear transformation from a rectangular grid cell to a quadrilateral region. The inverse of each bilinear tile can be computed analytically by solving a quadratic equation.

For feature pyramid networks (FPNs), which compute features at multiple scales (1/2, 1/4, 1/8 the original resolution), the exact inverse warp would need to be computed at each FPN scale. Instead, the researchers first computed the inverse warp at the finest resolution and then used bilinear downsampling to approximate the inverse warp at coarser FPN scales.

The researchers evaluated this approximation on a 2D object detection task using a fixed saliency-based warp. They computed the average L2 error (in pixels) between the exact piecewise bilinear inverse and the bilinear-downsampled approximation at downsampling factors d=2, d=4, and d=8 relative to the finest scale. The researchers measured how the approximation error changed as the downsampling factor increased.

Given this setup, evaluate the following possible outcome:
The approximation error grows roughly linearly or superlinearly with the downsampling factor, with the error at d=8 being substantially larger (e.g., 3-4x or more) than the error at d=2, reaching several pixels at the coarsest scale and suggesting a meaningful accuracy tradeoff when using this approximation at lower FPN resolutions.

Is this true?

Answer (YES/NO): NO